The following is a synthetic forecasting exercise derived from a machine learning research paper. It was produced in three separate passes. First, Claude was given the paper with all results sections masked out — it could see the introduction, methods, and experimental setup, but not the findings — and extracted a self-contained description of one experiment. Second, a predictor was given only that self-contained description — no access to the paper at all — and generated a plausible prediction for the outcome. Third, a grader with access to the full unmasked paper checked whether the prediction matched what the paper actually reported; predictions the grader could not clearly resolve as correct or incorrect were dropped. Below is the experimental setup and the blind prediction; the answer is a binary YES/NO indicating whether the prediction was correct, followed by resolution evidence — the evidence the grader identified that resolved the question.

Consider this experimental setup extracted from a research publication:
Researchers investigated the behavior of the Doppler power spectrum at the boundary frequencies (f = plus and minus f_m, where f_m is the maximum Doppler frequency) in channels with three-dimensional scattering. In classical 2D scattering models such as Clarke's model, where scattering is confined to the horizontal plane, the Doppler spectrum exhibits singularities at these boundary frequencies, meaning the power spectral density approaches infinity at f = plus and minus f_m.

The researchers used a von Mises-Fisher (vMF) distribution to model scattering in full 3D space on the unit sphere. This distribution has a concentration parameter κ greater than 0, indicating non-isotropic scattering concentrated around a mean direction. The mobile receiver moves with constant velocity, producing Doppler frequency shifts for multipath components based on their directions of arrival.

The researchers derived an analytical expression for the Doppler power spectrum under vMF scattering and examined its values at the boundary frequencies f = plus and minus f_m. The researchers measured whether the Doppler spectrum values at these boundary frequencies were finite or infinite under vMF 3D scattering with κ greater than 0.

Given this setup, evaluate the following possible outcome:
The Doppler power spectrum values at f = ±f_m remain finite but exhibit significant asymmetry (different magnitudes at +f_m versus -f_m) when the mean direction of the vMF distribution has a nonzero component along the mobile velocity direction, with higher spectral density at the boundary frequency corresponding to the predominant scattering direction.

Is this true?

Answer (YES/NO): YES